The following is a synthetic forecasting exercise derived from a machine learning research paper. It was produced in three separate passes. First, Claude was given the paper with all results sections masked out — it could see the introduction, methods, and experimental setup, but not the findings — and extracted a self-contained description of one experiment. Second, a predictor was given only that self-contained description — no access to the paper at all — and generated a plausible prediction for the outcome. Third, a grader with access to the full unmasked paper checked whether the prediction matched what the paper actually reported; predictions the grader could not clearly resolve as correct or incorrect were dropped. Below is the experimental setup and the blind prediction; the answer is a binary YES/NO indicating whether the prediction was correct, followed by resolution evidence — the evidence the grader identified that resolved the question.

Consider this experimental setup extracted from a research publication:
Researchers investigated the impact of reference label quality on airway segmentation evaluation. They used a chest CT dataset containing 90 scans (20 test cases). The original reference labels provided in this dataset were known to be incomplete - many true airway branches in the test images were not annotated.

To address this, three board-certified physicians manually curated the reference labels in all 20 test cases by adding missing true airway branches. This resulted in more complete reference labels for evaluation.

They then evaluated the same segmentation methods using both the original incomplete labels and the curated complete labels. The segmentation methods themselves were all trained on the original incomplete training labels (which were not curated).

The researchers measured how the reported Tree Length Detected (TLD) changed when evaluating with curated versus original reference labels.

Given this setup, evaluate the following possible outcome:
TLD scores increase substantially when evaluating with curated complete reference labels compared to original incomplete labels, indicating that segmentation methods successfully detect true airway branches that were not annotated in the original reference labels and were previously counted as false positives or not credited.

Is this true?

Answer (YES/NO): NO